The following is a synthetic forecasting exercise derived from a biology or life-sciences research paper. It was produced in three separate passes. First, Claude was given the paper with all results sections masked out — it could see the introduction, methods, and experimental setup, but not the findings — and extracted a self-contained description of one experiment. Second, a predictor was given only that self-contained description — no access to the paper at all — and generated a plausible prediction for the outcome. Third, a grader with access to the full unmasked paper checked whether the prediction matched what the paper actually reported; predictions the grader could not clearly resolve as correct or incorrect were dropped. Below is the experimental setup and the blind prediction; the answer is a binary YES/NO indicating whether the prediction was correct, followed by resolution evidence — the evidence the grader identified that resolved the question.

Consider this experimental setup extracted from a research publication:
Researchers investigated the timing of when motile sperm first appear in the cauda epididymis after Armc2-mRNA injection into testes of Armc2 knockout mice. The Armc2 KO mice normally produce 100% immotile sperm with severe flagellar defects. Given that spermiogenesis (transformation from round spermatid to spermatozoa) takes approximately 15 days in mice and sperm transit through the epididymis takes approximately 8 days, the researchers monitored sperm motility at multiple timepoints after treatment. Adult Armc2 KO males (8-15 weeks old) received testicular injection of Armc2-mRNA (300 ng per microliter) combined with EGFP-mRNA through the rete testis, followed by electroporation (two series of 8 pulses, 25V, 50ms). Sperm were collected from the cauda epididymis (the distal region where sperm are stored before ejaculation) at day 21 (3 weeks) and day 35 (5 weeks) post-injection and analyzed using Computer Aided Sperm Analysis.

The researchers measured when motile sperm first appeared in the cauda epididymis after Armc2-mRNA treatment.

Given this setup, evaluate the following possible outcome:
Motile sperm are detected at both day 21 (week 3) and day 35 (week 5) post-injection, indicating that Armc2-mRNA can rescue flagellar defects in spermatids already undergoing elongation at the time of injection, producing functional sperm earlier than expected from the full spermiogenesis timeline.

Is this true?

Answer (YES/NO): YES